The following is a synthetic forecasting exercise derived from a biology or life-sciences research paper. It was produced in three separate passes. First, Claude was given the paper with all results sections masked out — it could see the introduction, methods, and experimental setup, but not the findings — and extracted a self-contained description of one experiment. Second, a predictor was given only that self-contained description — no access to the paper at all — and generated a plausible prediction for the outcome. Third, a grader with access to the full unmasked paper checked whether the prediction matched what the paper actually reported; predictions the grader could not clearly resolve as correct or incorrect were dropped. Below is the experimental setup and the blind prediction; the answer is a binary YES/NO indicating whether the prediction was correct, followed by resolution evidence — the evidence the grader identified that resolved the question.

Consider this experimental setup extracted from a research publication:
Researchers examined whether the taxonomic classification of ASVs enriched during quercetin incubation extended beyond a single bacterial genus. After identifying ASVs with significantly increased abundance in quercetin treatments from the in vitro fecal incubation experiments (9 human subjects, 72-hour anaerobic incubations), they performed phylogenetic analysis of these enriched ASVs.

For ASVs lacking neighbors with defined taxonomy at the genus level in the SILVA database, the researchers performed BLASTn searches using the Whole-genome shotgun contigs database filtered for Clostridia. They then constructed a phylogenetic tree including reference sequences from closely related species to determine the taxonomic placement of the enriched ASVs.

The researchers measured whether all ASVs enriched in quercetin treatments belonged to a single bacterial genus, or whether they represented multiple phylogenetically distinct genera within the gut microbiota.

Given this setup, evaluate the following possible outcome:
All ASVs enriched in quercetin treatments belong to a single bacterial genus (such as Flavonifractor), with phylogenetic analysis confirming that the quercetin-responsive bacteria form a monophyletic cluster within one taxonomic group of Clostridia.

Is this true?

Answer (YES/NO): NO